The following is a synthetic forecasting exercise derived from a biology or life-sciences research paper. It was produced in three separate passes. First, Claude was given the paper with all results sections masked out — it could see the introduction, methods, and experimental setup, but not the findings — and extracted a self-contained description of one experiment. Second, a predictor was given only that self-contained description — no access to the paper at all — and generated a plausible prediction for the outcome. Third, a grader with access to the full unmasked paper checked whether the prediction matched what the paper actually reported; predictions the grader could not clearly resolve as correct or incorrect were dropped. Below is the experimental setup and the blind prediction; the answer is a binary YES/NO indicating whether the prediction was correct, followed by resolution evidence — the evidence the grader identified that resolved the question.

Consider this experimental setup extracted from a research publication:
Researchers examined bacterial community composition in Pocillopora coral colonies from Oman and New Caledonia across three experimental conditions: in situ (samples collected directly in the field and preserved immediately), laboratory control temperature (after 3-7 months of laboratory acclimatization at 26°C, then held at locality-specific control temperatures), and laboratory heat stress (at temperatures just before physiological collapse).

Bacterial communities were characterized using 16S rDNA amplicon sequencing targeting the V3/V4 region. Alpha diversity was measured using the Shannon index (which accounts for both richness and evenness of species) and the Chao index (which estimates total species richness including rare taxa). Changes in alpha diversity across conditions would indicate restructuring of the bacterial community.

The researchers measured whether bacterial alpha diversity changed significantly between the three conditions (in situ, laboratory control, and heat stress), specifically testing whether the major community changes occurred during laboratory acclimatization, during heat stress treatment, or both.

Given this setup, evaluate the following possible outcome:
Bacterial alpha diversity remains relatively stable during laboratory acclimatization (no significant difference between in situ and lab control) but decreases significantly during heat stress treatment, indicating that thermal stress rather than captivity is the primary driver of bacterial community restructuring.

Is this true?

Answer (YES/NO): NO